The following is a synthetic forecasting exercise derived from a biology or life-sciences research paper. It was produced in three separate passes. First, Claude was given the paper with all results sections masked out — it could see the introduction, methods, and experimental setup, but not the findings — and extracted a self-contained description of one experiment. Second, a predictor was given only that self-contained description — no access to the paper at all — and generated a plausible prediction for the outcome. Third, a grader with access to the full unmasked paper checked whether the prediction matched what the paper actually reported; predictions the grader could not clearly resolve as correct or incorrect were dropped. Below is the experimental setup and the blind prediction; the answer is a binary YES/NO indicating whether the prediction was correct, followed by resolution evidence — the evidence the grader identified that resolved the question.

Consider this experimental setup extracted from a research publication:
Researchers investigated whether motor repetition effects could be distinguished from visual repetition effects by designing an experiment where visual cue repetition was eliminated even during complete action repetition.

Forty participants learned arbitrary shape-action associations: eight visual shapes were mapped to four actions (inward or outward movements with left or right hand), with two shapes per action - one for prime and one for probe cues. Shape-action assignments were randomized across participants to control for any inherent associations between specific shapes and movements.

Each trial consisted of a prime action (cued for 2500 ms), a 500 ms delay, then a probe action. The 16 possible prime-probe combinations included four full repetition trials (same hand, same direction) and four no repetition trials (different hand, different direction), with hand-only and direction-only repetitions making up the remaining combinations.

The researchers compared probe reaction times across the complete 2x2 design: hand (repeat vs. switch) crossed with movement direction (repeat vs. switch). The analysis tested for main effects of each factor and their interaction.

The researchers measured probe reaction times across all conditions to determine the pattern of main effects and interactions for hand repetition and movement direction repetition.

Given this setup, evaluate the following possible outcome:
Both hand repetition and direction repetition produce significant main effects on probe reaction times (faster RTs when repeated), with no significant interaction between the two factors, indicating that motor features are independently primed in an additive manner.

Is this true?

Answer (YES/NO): NO